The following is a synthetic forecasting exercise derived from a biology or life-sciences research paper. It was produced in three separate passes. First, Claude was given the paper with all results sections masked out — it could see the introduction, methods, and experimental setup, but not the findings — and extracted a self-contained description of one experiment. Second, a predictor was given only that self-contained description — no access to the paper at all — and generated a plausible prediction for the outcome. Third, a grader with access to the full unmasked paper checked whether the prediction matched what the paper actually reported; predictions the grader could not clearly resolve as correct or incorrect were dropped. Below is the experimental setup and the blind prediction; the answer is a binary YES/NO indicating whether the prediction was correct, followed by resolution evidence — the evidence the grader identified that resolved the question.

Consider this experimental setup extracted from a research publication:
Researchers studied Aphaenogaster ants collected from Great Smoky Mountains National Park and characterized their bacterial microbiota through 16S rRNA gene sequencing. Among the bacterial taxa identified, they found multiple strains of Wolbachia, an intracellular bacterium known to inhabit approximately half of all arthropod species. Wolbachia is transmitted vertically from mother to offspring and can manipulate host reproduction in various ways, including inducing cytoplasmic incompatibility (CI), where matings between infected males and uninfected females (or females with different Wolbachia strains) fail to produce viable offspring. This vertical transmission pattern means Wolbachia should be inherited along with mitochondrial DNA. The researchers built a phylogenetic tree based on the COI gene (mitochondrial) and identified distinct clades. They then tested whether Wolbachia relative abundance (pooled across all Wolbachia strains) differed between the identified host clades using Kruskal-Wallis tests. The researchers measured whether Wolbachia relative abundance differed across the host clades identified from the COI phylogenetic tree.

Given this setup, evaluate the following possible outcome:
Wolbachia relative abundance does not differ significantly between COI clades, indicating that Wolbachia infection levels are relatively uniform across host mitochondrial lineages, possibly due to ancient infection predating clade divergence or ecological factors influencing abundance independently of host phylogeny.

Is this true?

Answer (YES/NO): NO